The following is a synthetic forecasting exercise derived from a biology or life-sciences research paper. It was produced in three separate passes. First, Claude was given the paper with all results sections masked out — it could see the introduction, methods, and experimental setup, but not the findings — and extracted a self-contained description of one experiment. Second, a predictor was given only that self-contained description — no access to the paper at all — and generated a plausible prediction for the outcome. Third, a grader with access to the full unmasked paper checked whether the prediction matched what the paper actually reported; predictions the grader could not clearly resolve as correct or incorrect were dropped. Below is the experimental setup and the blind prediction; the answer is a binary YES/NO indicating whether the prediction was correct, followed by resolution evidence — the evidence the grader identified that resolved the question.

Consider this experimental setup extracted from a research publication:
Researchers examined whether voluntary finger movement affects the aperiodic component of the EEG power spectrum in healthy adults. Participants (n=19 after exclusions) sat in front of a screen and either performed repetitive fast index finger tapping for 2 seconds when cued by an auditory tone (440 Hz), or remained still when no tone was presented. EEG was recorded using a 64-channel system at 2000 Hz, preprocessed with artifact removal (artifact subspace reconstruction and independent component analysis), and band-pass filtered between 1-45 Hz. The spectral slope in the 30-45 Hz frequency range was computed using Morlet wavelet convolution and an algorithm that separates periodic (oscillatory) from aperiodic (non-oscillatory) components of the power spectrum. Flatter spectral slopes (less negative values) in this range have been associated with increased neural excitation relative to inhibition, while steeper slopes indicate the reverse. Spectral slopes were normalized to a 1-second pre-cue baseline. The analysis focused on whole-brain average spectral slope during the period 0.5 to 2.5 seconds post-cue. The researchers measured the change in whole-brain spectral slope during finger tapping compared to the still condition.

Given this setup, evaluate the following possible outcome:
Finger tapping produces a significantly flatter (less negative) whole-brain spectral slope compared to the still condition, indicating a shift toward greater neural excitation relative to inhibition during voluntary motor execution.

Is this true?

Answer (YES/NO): YES